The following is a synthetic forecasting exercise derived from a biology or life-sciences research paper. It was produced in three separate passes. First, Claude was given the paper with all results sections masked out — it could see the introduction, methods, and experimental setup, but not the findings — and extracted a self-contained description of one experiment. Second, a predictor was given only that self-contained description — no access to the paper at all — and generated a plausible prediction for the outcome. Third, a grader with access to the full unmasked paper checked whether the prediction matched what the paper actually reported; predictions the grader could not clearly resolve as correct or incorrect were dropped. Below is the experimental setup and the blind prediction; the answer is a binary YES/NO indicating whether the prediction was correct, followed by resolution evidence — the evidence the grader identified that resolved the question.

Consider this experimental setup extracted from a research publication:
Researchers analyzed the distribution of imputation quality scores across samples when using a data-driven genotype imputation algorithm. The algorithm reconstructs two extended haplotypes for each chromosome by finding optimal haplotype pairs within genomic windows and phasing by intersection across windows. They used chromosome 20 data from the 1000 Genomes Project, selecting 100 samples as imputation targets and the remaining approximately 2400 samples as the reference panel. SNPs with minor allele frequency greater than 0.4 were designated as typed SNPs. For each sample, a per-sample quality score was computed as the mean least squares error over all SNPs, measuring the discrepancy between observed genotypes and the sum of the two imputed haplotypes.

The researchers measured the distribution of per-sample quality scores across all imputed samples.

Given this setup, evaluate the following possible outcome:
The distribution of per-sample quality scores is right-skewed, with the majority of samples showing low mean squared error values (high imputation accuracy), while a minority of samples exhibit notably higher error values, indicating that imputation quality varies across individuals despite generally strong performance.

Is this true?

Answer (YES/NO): YES